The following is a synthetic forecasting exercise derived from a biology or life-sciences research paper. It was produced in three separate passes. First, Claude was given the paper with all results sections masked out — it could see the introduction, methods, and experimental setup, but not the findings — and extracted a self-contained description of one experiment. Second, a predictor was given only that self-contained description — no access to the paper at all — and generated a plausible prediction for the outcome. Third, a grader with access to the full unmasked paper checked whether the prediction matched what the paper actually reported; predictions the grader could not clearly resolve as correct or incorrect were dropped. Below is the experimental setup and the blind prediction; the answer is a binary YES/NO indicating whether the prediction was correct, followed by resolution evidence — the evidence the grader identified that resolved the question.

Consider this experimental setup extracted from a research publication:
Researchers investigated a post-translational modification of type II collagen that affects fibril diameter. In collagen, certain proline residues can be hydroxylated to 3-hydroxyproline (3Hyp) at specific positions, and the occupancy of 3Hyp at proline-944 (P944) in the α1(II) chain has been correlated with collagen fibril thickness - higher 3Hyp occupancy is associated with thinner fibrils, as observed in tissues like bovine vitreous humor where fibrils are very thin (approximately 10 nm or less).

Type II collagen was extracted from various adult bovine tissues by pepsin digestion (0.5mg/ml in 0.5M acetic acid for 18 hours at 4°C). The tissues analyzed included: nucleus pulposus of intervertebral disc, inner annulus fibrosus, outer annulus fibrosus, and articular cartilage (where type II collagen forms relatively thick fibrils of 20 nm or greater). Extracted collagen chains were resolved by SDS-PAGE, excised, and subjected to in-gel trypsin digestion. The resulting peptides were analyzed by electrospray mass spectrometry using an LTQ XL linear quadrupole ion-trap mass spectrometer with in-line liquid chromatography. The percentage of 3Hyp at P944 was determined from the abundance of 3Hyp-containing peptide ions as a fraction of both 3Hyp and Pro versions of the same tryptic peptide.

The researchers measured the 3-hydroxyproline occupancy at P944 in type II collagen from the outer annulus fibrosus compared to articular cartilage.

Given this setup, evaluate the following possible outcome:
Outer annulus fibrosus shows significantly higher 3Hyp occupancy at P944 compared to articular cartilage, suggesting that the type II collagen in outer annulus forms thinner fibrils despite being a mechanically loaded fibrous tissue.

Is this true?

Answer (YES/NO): YES